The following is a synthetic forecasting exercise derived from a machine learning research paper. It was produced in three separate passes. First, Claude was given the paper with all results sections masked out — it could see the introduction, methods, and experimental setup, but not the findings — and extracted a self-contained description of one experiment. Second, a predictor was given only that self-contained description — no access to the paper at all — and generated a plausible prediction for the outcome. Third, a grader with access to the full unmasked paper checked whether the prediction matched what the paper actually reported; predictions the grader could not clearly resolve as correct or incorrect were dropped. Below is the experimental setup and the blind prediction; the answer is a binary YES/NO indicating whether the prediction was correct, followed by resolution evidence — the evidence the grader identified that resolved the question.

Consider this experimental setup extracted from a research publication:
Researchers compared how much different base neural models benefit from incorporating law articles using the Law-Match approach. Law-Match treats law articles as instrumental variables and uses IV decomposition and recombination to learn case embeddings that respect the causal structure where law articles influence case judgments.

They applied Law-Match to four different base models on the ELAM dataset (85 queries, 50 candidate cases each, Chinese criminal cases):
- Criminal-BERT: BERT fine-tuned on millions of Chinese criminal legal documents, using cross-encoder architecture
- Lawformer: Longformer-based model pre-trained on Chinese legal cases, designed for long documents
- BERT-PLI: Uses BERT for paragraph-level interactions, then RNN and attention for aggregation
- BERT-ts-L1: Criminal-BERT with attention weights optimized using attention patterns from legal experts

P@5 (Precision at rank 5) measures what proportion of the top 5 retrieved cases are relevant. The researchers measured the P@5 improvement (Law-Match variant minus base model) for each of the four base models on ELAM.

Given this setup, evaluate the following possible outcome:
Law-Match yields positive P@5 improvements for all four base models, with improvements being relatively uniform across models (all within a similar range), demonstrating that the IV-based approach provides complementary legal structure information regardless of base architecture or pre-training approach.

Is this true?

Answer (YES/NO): NO